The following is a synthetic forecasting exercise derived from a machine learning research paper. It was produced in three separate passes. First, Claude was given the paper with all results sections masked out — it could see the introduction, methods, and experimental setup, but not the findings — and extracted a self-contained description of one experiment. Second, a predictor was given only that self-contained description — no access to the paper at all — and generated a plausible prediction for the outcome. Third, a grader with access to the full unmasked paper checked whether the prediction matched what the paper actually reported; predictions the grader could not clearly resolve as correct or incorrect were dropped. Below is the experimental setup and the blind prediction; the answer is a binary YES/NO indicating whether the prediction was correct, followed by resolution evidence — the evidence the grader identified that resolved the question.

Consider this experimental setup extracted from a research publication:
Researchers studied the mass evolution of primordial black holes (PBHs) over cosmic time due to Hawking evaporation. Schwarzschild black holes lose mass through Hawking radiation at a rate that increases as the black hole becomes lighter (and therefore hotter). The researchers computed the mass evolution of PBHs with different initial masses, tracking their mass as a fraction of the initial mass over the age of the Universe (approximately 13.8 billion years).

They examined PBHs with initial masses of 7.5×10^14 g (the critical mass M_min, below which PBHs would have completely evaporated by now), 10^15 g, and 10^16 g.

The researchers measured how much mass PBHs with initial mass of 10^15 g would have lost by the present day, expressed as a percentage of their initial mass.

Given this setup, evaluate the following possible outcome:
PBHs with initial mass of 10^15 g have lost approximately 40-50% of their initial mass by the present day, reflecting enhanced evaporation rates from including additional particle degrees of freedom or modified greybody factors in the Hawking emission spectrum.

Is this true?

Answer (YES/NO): NO